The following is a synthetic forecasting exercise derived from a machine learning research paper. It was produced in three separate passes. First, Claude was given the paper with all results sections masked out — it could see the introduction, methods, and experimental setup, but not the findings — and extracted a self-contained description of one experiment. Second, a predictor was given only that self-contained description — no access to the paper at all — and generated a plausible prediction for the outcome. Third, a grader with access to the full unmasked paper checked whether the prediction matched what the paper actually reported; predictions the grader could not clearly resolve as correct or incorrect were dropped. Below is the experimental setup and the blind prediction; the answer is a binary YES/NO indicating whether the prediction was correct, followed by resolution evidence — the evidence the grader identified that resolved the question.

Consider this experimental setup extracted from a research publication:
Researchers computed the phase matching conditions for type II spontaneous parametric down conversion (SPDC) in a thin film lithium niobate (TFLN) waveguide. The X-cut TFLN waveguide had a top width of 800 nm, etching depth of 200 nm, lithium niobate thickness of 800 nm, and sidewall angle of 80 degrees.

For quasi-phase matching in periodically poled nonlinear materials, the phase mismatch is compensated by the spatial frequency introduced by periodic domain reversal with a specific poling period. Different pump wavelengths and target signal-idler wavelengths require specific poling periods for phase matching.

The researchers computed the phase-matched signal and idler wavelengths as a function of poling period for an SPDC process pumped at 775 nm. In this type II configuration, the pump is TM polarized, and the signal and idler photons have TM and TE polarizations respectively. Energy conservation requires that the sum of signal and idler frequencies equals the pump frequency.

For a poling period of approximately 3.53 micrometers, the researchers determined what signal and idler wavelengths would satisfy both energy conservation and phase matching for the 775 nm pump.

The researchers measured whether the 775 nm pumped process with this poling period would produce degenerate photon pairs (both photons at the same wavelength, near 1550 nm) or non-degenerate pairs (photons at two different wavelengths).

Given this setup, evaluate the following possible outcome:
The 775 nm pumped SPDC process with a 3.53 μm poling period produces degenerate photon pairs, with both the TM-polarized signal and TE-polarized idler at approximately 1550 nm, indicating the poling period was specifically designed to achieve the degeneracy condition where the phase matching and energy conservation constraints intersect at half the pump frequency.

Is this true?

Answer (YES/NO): NO